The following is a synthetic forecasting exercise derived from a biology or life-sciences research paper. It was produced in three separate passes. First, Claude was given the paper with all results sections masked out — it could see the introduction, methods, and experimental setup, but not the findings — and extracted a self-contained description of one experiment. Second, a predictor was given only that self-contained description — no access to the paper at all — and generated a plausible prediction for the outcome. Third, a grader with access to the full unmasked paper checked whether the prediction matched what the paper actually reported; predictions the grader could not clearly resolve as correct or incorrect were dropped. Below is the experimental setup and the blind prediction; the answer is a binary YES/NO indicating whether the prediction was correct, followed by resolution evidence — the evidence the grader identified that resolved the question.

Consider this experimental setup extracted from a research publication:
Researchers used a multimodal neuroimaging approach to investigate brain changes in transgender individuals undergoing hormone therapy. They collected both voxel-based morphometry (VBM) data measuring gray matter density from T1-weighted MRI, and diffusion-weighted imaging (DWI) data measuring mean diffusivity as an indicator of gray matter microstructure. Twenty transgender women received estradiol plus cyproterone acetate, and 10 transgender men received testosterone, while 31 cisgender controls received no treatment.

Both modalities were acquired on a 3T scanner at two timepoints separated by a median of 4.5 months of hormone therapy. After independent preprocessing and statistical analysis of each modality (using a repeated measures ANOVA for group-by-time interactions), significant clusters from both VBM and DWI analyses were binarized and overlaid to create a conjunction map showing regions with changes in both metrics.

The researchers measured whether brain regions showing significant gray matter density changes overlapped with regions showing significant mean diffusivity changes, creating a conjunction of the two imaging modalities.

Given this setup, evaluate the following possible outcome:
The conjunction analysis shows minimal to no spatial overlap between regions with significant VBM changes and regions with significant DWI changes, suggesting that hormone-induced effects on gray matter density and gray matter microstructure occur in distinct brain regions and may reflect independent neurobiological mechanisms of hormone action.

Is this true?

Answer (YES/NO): NO